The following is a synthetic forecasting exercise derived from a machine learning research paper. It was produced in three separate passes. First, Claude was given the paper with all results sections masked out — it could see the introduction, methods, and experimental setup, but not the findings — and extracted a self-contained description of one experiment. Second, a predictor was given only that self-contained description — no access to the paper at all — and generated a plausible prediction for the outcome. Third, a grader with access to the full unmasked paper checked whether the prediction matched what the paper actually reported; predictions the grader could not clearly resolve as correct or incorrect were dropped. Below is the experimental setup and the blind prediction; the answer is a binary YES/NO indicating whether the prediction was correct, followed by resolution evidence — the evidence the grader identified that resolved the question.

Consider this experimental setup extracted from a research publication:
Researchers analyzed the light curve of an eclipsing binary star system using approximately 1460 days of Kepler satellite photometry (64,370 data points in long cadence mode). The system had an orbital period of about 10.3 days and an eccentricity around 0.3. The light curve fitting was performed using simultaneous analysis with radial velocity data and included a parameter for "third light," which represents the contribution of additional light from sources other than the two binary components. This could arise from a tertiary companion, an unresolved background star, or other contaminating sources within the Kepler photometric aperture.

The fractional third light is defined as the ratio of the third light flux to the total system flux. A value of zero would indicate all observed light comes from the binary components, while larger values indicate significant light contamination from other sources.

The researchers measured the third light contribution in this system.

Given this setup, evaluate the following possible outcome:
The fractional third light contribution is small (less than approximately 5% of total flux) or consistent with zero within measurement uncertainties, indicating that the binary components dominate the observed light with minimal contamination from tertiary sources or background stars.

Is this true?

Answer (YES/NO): NO